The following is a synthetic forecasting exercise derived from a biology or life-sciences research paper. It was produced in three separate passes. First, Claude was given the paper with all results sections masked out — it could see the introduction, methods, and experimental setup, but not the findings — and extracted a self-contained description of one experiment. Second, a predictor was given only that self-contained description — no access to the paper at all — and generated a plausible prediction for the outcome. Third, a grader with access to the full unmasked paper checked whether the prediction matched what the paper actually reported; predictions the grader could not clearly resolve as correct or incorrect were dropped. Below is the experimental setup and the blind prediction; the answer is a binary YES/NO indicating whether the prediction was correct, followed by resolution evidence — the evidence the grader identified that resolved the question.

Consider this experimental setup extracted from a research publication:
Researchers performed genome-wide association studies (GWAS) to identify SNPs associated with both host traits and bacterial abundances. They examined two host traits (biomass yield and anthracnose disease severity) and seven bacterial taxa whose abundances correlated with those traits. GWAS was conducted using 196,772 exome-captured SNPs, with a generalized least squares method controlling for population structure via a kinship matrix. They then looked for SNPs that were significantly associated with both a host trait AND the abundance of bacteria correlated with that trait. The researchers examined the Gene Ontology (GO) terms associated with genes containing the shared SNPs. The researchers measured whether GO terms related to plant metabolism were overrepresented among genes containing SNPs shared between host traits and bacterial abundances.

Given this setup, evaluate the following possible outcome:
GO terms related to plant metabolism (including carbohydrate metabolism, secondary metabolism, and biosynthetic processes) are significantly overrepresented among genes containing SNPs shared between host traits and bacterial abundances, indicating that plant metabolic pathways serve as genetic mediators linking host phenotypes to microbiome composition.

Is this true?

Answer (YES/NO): NO